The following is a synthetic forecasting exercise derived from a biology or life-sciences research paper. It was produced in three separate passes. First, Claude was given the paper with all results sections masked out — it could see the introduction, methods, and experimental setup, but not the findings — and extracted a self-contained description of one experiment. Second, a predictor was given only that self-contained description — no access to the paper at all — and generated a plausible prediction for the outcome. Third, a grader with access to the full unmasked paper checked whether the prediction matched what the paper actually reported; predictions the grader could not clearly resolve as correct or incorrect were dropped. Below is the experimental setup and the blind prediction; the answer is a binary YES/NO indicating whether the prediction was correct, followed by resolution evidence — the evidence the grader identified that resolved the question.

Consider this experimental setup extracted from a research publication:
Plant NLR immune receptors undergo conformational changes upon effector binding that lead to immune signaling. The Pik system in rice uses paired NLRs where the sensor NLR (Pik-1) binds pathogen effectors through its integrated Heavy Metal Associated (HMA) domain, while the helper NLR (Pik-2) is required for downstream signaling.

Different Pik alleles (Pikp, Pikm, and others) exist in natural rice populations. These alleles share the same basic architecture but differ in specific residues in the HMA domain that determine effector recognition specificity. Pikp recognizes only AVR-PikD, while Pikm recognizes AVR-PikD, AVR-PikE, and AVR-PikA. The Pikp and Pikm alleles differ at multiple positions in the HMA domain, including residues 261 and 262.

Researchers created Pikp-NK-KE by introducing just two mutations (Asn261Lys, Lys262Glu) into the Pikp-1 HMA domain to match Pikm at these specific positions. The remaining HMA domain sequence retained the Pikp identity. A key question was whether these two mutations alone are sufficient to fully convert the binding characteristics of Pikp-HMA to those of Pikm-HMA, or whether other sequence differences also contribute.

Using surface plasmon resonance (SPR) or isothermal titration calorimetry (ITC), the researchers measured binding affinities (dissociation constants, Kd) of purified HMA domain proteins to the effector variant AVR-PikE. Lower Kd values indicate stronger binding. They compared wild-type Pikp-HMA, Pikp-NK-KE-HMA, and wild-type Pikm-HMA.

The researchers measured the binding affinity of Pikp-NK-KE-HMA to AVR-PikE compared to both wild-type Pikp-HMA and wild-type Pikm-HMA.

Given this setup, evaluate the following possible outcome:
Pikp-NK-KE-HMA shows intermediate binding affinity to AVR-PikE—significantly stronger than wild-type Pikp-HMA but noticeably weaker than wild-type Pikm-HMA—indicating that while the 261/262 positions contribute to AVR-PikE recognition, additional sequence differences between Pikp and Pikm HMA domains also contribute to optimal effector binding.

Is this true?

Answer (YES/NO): NO